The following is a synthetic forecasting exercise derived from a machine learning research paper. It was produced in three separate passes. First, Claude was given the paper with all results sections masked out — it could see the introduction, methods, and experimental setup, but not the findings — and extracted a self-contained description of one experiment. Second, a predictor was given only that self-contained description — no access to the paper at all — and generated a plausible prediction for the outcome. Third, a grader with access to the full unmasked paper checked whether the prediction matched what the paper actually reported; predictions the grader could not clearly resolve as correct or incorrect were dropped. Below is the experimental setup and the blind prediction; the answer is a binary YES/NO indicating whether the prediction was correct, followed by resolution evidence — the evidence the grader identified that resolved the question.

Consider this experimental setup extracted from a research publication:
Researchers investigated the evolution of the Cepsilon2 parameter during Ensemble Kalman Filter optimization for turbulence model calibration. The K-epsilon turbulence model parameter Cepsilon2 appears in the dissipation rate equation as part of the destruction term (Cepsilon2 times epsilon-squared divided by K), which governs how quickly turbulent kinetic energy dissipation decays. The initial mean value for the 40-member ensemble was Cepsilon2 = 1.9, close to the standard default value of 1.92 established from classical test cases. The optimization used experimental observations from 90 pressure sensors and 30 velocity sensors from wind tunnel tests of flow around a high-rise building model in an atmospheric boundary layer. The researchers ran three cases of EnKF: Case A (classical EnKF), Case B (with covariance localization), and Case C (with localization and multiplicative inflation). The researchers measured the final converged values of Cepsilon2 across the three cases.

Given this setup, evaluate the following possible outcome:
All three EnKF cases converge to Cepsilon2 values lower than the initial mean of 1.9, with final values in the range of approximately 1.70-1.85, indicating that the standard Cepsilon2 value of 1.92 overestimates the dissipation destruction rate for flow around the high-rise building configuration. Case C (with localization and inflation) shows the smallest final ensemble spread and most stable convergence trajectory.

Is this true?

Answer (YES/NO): NO